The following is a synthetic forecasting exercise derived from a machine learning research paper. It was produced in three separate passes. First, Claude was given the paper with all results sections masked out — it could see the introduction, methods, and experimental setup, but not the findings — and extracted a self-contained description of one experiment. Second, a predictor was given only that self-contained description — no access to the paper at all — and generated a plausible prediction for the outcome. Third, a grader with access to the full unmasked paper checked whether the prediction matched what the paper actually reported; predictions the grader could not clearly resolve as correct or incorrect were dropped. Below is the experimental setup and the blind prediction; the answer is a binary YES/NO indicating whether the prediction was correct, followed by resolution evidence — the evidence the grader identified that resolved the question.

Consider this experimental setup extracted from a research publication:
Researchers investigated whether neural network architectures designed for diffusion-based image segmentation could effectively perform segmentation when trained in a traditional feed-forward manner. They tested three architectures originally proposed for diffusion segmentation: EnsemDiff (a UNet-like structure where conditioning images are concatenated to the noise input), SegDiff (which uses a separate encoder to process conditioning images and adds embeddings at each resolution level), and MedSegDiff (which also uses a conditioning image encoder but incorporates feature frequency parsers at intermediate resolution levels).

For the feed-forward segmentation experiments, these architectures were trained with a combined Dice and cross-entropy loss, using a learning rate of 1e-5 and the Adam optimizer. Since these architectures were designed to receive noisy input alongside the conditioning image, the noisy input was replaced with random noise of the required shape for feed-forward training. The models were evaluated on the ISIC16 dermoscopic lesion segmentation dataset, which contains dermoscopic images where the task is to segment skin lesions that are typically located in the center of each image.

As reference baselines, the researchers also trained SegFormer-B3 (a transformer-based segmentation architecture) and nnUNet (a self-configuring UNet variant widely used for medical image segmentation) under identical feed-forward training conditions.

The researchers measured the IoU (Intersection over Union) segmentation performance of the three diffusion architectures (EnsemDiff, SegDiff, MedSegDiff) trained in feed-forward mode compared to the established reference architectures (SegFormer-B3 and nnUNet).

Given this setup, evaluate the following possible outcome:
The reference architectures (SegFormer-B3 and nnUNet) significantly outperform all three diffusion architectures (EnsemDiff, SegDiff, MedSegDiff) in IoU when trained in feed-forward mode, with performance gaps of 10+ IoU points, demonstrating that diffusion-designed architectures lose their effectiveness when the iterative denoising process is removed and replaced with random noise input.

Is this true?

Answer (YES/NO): NO